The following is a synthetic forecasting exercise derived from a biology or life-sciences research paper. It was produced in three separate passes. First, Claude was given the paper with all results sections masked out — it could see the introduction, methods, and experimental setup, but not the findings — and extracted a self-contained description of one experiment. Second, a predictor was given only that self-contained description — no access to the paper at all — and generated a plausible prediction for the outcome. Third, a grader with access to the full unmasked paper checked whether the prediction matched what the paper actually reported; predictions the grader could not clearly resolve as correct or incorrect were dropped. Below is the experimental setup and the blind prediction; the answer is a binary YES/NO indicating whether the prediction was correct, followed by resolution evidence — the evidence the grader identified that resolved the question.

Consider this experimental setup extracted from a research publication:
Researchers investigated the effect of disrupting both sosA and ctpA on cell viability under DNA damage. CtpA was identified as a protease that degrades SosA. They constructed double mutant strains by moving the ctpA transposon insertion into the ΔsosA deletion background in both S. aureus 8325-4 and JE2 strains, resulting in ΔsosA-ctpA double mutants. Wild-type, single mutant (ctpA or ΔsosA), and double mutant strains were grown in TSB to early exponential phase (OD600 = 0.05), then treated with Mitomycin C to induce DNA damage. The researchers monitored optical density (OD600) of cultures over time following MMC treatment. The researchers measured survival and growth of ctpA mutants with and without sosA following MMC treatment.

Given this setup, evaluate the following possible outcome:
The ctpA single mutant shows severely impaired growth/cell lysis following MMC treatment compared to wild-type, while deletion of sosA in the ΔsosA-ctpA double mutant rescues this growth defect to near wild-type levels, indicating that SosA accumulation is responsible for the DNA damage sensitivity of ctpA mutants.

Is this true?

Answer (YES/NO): NO